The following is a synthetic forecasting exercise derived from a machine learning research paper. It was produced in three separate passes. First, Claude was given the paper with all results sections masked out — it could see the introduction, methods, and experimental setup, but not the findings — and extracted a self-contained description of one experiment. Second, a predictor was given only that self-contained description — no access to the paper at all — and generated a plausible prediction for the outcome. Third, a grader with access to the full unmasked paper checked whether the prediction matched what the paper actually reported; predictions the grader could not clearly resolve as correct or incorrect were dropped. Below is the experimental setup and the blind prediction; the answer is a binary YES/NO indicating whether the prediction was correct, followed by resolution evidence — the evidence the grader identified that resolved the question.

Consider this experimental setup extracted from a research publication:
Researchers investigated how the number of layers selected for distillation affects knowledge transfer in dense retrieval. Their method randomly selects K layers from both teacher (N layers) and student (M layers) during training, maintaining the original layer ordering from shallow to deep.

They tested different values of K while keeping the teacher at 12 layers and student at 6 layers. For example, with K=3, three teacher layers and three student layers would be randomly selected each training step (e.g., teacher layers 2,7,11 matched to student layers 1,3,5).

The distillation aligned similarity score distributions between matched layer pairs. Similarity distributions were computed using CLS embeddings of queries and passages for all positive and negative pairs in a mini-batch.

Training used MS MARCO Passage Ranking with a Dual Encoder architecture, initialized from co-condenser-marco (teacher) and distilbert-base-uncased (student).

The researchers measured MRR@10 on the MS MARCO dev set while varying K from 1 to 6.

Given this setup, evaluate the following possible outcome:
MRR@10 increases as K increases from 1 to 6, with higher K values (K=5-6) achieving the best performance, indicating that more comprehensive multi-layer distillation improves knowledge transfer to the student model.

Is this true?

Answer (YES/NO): NO